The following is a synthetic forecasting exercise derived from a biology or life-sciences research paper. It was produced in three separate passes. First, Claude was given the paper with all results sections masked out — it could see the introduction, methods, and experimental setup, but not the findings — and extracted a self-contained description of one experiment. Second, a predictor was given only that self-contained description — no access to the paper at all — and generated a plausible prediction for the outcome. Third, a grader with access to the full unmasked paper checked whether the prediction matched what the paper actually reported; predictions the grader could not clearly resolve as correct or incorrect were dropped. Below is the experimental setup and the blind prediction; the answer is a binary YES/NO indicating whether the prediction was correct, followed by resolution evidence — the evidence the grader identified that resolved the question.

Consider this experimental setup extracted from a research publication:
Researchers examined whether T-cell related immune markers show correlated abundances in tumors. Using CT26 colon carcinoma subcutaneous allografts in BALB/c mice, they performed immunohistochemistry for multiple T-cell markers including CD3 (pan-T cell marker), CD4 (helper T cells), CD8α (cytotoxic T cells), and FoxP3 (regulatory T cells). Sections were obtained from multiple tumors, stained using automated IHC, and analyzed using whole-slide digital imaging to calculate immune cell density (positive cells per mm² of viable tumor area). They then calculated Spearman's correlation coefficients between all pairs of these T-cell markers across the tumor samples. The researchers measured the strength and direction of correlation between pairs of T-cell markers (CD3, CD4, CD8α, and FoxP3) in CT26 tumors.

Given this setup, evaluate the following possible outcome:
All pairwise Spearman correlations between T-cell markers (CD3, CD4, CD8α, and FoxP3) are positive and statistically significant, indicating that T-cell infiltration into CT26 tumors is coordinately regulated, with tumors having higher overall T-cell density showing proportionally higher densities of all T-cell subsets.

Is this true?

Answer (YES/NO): YES